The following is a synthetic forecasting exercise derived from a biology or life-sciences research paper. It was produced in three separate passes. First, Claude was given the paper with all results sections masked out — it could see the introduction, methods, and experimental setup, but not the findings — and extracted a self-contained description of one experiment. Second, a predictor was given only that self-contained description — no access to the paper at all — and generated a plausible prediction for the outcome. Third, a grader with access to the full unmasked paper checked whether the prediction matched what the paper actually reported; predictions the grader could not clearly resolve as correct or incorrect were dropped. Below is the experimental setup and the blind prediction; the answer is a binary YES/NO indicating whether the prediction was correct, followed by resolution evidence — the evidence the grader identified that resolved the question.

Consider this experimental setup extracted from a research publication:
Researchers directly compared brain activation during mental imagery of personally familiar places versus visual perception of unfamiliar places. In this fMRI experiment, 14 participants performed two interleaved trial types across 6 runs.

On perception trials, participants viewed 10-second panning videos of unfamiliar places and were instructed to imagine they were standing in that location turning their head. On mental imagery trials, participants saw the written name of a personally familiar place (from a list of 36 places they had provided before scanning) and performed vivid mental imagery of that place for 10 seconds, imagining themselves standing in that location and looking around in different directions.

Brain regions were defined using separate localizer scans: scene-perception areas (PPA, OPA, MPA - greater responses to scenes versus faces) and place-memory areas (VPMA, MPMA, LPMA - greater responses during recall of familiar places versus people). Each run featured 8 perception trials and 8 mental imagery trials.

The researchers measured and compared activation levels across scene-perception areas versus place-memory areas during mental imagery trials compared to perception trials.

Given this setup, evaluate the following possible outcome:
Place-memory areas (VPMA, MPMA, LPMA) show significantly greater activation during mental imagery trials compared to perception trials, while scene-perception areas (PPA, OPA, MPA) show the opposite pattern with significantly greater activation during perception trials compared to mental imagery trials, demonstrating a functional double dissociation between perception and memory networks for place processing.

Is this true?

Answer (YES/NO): YES